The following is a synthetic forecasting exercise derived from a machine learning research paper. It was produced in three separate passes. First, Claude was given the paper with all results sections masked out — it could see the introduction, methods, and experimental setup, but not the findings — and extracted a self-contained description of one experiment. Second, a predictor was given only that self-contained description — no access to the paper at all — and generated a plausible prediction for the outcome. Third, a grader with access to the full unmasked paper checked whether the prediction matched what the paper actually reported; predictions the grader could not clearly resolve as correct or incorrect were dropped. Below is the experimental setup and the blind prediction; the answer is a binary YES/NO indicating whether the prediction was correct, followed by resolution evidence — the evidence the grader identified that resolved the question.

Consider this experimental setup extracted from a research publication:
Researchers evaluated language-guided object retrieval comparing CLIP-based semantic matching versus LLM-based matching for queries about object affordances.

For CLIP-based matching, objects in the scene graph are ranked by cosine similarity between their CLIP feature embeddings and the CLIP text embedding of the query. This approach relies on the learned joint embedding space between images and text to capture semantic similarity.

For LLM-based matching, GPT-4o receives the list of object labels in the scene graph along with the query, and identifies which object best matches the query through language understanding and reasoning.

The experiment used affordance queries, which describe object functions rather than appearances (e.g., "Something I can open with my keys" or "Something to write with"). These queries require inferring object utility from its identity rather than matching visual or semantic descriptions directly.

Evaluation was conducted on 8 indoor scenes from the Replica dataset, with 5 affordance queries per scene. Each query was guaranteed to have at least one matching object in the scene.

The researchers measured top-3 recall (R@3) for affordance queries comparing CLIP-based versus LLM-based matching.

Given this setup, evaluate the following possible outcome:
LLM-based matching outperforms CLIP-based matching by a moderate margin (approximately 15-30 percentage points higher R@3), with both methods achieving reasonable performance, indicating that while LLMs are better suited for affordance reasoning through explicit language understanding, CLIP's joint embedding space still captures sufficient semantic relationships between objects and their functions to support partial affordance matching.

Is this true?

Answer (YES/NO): NO